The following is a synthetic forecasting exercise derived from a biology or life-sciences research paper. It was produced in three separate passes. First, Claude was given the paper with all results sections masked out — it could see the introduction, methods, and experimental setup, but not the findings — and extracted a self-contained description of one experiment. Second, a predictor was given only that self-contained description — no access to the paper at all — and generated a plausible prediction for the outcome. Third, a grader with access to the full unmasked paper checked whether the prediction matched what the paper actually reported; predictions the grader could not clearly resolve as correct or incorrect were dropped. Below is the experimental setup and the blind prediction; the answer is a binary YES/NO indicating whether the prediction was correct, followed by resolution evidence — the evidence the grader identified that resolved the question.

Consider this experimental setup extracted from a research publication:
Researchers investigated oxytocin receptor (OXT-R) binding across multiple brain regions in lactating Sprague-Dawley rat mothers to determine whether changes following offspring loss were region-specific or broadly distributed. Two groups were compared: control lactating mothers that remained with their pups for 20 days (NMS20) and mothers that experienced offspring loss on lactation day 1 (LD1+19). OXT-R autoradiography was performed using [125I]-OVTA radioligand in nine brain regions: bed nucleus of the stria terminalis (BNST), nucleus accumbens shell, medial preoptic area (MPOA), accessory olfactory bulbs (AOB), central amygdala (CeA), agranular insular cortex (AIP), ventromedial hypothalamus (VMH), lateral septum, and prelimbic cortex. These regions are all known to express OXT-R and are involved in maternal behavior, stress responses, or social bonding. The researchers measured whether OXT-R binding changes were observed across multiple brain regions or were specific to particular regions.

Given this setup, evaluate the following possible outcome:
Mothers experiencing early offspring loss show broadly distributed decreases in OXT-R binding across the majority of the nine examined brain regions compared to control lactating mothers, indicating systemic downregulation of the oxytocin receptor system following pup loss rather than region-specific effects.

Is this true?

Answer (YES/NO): NO